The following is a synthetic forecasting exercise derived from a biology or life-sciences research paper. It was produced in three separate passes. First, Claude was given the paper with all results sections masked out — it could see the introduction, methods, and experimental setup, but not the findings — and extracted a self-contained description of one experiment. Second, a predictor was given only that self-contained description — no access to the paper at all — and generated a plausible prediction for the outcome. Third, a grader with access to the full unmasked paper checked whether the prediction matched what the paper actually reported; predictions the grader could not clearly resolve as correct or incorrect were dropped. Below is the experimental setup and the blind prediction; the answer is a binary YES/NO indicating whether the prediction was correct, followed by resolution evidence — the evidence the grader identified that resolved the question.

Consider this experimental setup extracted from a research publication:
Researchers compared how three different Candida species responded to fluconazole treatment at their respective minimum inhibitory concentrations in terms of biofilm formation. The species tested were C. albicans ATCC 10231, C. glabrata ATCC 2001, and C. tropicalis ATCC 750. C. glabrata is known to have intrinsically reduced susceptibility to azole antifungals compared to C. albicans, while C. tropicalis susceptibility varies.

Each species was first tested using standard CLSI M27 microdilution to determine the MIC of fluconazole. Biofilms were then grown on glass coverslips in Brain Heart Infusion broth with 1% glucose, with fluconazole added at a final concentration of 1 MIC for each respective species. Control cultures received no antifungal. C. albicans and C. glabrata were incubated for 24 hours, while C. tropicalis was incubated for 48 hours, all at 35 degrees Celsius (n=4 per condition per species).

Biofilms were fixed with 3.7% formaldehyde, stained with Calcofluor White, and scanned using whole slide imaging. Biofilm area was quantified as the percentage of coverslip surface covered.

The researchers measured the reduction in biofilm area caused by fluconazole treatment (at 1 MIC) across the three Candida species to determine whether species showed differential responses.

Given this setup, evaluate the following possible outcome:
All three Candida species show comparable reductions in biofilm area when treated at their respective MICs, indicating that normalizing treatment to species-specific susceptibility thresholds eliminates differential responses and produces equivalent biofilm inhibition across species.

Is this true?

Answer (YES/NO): NO